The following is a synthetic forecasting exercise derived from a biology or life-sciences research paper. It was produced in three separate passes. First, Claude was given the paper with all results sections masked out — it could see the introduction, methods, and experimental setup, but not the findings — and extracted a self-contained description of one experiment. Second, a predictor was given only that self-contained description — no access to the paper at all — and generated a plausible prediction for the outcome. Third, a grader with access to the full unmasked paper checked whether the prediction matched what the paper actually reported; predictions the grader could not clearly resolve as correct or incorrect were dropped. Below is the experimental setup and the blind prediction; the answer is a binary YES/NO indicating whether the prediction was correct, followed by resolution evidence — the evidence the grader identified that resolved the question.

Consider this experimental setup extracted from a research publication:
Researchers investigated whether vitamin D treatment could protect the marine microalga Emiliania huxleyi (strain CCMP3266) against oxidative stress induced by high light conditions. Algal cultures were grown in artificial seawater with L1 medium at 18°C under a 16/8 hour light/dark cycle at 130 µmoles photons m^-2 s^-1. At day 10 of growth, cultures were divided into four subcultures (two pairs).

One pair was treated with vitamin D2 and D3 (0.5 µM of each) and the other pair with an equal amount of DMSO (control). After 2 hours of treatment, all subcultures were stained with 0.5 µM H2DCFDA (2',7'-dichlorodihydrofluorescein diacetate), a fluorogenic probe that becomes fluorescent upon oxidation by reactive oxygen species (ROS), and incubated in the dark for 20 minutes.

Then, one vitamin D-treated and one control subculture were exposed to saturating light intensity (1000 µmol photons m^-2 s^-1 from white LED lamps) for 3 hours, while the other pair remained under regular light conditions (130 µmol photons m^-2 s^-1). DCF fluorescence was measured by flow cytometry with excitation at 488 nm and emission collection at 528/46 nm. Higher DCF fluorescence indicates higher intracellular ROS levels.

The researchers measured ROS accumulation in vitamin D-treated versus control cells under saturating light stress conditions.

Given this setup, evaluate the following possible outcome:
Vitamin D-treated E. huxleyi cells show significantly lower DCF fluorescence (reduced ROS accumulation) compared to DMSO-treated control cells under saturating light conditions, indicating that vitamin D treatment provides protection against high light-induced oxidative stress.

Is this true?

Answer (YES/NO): YES